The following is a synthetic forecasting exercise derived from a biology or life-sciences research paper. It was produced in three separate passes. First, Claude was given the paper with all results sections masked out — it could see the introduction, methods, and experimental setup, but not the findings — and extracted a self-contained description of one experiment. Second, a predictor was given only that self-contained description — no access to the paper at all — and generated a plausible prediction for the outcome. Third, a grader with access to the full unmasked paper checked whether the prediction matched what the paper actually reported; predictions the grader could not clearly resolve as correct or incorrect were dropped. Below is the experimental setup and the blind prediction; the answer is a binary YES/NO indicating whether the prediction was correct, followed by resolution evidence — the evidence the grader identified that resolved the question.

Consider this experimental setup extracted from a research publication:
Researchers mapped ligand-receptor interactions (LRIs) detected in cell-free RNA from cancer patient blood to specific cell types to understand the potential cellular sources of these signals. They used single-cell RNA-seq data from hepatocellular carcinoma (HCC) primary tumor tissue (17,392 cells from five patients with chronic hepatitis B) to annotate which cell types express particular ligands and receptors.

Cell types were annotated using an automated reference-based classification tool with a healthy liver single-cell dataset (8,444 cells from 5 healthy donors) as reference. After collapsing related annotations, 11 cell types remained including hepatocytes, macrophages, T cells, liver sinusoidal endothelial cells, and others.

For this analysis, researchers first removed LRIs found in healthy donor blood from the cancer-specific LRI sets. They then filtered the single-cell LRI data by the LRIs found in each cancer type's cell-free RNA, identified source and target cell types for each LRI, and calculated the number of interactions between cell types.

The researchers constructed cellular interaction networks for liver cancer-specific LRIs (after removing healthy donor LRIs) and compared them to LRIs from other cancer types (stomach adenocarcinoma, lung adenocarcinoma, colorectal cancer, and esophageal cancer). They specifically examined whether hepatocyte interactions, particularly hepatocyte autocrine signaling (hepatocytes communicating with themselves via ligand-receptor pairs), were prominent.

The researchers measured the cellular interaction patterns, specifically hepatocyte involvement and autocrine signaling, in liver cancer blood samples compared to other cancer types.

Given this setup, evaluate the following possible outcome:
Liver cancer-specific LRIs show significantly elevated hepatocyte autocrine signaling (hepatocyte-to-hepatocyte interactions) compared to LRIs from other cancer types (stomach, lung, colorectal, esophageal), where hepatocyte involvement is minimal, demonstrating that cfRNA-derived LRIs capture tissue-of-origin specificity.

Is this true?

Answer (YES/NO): YES